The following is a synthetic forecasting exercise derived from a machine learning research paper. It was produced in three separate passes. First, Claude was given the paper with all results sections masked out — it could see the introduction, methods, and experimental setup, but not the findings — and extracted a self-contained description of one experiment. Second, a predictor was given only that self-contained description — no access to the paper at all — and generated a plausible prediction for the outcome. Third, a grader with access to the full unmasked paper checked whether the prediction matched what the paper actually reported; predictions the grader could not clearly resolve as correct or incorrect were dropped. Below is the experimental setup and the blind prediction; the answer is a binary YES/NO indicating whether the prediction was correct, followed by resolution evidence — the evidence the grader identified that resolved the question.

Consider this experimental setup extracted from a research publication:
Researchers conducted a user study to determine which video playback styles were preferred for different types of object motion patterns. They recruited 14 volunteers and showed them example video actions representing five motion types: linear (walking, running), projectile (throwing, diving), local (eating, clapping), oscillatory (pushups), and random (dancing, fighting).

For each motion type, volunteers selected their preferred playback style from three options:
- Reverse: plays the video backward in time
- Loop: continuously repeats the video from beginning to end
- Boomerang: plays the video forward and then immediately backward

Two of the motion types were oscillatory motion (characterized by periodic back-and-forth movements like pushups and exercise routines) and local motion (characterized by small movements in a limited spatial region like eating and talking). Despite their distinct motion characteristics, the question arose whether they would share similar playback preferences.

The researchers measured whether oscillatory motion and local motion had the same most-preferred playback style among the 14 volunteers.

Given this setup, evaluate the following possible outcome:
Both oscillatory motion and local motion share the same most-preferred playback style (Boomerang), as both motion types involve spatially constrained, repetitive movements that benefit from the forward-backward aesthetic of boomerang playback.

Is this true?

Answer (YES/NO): NO